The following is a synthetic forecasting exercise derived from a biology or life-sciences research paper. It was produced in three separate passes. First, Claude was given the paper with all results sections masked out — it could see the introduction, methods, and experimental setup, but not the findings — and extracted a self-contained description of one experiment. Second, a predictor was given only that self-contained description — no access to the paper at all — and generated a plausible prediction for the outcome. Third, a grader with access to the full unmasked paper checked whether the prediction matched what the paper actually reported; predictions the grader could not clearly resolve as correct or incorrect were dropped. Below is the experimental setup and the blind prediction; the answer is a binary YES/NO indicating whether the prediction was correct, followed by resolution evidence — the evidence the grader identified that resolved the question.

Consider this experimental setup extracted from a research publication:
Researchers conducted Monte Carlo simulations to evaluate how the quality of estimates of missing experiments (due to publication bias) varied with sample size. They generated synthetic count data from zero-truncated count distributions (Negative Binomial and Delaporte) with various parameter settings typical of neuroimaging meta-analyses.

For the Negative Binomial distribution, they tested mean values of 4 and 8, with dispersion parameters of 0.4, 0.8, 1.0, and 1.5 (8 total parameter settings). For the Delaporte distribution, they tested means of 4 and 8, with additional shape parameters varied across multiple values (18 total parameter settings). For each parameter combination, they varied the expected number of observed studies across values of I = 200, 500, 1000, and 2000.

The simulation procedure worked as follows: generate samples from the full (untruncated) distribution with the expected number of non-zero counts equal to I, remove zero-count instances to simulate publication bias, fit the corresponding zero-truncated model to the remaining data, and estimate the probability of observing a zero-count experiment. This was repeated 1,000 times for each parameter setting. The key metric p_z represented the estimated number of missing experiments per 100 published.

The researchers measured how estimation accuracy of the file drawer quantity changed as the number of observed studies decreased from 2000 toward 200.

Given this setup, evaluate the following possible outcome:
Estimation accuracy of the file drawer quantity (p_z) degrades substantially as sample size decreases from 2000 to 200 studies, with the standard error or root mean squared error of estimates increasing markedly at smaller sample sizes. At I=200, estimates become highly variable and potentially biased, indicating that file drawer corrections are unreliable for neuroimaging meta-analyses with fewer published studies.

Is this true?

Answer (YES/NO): YES